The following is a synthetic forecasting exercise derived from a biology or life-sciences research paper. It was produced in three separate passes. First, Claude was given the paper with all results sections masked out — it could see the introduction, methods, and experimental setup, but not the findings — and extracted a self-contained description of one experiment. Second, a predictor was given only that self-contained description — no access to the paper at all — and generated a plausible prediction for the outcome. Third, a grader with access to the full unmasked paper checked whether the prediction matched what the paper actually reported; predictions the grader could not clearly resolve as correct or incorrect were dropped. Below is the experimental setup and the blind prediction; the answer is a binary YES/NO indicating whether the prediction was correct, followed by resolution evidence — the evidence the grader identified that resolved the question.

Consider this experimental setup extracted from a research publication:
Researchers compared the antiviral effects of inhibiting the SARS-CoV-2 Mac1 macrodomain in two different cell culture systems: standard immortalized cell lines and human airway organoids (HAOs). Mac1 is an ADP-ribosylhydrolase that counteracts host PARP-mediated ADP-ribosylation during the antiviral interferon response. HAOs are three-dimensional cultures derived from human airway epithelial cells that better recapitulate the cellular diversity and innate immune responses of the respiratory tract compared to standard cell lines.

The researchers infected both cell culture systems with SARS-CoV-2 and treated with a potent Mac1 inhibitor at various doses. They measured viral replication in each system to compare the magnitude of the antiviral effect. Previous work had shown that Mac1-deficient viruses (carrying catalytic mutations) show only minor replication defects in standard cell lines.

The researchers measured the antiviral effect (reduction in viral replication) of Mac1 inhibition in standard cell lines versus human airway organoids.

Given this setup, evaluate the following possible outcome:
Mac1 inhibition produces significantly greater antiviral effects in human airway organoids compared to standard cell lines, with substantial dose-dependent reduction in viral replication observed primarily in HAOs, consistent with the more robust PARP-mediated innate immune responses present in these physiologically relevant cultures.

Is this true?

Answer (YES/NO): YES